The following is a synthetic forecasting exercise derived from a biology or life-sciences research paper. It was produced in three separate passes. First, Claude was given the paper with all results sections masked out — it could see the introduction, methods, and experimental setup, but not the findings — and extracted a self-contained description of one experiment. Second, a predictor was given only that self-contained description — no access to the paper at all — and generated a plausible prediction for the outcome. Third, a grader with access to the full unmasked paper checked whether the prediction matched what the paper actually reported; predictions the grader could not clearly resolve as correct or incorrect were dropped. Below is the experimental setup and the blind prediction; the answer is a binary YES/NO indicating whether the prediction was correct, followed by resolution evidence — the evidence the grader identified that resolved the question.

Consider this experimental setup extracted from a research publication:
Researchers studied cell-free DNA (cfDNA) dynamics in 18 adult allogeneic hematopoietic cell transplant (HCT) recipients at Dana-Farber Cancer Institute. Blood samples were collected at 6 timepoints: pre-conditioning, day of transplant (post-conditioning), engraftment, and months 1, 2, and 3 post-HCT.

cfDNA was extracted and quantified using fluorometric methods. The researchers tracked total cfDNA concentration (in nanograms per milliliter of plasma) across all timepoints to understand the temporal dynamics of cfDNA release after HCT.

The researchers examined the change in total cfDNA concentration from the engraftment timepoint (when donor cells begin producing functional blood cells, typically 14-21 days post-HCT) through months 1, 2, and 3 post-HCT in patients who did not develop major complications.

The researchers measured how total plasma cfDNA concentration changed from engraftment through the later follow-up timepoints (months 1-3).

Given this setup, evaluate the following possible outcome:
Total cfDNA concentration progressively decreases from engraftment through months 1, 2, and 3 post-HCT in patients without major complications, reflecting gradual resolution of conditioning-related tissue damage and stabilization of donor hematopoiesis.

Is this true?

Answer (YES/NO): NO